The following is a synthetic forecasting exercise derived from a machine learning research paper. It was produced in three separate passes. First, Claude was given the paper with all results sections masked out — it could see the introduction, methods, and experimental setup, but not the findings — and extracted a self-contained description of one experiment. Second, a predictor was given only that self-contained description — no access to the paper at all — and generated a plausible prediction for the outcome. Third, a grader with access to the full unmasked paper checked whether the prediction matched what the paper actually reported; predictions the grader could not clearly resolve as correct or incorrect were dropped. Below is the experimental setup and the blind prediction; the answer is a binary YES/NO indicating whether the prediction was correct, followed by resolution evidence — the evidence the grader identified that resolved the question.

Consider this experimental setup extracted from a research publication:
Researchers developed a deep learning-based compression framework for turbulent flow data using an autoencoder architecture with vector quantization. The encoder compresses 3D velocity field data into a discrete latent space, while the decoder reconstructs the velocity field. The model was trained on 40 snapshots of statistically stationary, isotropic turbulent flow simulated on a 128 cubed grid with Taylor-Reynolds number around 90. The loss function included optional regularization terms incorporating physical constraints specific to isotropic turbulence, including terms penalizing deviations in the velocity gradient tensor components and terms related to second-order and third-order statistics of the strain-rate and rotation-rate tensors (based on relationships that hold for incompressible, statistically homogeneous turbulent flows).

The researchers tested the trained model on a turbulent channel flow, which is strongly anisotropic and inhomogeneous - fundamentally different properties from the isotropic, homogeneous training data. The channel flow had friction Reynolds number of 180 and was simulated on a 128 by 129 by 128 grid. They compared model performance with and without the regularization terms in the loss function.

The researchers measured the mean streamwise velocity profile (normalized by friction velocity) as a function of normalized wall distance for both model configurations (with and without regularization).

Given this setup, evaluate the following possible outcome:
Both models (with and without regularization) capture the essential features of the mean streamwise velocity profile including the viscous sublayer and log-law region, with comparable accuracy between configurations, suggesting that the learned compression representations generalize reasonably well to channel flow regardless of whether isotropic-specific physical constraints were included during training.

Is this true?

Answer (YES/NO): NO